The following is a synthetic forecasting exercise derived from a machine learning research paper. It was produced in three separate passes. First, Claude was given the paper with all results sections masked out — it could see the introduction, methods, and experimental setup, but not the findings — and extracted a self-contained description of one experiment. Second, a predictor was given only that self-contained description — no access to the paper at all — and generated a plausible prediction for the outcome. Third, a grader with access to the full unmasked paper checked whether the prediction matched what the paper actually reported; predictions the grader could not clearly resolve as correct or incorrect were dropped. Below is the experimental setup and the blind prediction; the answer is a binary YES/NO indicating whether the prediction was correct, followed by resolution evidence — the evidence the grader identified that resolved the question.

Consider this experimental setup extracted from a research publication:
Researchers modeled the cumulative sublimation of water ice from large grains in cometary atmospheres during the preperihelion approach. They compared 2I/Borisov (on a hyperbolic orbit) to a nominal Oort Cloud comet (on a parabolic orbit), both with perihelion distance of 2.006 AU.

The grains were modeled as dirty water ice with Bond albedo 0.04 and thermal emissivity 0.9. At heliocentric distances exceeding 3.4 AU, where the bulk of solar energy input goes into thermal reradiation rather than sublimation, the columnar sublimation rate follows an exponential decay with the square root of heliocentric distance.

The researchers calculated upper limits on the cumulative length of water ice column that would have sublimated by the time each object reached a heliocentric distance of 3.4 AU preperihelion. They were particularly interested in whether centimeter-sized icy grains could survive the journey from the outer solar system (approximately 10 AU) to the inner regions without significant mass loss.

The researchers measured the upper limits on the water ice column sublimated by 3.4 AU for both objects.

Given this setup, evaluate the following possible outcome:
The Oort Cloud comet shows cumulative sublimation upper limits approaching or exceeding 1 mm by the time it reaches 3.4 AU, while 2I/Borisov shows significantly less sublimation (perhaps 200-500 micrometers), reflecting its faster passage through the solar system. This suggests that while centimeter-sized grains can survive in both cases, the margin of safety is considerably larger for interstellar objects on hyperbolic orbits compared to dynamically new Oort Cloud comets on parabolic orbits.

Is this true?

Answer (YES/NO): NO